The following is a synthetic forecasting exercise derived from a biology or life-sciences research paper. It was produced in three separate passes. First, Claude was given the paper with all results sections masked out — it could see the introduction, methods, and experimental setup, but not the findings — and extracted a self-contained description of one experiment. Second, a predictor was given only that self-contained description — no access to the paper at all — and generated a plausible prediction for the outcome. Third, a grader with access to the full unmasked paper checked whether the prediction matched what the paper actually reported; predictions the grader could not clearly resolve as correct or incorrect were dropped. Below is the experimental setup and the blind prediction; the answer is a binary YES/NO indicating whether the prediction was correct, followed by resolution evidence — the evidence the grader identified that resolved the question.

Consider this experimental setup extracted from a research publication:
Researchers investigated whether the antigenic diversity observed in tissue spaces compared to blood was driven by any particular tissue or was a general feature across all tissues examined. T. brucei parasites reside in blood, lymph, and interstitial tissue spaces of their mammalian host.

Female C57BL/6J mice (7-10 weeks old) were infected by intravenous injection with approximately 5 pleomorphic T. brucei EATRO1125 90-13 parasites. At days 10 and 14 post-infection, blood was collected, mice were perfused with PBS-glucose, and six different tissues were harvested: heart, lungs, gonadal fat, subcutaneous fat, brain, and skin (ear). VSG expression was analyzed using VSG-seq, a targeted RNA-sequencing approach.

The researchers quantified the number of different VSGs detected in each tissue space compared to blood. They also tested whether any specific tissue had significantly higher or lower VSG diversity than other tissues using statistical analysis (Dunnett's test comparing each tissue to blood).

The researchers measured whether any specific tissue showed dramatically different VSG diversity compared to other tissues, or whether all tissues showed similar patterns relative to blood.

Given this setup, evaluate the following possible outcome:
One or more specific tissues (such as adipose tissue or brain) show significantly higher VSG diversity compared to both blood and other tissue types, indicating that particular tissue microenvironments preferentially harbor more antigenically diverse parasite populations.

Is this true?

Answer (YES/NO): NO